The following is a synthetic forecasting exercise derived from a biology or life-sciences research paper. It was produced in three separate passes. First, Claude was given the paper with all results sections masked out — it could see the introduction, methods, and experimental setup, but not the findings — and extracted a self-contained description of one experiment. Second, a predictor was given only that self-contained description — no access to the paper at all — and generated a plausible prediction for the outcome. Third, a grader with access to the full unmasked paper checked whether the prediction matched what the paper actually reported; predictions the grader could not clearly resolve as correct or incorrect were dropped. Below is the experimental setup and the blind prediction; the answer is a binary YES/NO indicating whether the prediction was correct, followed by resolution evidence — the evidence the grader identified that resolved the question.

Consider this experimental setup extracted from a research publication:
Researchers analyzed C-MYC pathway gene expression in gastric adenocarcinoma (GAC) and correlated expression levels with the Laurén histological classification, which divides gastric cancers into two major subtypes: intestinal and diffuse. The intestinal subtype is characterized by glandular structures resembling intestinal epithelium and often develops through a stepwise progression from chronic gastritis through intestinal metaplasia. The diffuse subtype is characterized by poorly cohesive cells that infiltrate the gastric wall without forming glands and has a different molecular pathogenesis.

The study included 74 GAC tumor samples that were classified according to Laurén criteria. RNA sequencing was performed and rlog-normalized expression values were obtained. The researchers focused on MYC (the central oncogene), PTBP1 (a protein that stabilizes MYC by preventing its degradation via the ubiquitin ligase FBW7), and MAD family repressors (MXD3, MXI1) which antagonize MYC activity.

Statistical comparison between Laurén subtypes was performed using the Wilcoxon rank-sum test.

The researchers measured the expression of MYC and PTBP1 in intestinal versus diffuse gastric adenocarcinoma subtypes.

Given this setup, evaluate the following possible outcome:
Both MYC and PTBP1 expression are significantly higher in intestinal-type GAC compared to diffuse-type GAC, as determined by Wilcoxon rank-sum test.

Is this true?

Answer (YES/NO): YES